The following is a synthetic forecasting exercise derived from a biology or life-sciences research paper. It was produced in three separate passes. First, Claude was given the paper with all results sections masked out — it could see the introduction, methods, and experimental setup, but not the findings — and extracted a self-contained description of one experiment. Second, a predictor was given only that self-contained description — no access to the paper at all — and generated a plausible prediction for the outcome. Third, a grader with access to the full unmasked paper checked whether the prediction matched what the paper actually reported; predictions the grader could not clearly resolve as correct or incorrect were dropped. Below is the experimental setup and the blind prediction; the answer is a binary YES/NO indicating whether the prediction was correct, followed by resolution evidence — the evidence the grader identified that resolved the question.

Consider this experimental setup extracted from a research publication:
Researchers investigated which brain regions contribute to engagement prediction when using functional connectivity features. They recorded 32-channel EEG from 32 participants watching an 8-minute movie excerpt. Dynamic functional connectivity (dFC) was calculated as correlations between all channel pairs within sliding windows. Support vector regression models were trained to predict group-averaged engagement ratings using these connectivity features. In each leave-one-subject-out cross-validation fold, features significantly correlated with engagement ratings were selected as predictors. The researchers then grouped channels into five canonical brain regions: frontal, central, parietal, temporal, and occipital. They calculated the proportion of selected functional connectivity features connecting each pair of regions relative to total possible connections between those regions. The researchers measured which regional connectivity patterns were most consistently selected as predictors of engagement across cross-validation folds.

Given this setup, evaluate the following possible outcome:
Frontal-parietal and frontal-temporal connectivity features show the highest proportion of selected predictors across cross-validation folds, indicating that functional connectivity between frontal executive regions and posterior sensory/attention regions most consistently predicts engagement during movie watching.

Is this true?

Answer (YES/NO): NO